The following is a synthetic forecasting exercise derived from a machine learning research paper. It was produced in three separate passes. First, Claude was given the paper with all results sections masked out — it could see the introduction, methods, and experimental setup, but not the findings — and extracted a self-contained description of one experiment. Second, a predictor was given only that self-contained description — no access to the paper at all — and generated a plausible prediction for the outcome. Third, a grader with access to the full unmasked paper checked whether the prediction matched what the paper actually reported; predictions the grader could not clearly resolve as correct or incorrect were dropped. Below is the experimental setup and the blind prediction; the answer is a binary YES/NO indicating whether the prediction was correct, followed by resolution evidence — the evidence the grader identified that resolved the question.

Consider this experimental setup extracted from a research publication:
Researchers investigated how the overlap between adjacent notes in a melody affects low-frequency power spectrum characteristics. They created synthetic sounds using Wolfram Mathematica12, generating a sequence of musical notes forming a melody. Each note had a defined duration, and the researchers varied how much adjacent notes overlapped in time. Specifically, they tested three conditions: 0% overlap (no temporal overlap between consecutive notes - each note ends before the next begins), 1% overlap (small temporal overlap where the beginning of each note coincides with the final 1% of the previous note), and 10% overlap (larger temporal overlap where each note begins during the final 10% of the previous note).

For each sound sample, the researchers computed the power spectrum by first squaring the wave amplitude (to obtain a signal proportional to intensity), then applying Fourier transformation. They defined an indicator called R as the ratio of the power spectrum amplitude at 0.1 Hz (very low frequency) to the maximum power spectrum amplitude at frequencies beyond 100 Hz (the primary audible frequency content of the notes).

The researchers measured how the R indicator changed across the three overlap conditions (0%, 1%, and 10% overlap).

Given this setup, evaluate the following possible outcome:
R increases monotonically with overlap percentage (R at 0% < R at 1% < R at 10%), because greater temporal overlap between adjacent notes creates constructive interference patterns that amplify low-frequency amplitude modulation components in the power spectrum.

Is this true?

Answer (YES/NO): YES